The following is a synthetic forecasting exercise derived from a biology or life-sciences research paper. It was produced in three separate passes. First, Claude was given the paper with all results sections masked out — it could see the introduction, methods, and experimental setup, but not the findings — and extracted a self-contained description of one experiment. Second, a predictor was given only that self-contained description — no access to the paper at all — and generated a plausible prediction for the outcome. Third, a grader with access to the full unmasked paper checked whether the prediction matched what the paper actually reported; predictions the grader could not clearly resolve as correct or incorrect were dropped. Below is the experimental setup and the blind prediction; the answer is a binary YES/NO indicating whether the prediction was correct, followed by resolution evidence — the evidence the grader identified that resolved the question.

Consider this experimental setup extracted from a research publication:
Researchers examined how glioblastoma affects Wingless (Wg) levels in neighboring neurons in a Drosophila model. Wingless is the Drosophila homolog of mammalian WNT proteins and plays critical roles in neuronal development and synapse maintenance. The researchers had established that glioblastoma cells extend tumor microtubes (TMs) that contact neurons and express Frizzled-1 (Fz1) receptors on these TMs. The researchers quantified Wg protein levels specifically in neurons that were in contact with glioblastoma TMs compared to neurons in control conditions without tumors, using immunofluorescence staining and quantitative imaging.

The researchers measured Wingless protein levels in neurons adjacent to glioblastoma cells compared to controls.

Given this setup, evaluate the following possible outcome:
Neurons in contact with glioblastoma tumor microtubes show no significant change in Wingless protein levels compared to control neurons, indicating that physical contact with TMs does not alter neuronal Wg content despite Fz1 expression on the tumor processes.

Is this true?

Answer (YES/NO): NO